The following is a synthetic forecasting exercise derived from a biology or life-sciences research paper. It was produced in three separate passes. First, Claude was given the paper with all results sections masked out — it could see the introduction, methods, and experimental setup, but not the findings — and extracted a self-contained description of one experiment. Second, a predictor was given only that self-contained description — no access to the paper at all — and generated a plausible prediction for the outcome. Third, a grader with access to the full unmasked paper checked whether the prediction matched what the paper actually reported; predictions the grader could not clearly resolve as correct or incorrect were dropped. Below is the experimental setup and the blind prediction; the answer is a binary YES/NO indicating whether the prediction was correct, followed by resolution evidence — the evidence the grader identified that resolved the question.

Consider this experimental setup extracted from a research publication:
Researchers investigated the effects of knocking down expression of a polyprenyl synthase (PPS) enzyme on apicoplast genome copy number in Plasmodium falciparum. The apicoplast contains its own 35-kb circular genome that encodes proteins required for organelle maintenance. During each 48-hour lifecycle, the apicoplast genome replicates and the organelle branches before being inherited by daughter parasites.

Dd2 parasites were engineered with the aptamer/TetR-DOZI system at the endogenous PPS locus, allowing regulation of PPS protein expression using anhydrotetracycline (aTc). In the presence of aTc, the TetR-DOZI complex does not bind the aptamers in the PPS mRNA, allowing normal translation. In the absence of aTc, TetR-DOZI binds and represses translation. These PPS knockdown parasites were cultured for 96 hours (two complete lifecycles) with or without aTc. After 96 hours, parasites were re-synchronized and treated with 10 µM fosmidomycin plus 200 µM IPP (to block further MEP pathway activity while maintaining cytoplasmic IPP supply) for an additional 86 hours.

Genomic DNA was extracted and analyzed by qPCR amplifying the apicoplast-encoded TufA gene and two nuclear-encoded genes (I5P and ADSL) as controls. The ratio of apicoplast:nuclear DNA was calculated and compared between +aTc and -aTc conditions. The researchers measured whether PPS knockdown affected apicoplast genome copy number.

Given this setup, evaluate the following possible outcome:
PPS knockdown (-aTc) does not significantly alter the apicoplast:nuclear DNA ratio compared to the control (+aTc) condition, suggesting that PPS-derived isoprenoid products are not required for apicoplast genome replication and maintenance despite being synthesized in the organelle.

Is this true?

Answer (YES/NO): NO